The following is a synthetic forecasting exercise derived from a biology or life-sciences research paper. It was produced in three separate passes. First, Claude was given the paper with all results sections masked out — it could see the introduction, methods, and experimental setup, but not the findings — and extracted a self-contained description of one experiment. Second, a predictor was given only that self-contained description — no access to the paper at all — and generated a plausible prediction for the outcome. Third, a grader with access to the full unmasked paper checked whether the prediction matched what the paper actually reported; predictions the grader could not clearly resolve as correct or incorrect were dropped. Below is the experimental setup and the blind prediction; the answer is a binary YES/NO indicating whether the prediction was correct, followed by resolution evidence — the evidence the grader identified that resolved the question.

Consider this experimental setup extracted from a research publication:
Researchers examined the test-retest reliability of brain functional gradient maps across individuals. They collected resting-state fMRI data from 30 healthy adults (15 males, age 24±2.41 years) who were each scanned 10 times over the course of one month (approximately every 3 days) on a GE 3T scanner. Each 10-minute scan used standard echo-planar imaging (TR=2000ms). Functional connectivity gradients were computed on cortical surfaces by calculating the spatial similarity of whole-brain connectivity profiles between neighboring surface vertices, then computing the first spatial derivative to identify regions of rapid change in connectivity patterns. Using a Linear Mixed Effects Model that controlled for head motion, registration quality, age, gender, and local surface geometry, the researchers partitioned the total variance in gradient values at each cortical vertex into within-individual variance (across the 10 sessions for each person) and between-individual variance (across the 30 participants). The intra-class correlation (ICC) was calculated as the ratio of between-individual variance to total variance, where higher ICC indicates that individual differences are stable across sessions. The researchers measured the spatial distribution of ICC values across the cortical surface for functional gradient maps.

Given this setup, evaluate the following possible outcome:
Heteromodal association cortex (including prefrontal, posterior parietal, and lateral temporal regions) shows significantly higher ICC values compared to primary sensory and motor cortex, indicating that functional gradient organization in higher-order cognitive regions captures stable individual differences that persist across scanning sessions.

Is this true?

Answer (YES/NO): YES